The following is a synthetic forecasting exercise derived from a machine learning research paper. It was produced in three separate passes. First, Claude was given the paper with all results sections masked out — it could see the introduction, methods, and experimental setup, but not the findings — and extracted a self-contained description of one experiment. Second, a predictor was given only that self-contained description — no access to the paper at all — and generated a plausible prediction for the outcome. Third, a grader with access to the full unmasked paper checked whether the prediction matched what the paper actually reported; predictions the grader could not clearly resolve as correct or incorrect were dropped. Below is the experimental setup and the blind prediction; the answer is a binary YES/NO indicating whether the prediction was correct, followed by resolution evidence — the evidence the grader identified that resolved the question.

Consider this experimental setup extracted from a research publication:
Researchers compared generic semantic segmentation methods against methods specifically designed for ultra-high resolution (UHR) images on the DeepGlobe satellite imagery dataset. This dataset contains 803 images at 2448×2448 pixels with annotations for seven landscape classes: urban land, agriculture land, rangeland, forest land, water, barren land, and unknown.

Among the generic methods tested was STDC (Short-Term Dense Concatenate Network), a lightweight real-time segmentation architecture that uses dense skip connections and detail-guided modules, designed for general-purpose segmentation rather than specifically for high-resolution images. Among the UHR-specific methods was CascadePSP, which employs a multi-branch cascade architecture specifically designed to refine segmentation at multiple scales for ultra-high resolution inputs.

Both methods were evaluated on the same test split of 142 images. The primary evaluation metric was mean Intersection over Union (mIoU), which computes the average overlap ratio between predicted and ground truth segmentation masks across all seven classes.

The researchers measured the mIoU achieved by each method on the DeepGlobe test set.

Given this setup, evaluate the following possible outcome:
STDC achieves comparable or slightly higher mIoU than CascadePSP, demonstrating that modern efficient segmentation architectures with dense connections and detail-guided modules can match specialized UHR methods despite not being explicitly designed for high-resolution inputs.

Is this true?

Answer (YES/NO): YES